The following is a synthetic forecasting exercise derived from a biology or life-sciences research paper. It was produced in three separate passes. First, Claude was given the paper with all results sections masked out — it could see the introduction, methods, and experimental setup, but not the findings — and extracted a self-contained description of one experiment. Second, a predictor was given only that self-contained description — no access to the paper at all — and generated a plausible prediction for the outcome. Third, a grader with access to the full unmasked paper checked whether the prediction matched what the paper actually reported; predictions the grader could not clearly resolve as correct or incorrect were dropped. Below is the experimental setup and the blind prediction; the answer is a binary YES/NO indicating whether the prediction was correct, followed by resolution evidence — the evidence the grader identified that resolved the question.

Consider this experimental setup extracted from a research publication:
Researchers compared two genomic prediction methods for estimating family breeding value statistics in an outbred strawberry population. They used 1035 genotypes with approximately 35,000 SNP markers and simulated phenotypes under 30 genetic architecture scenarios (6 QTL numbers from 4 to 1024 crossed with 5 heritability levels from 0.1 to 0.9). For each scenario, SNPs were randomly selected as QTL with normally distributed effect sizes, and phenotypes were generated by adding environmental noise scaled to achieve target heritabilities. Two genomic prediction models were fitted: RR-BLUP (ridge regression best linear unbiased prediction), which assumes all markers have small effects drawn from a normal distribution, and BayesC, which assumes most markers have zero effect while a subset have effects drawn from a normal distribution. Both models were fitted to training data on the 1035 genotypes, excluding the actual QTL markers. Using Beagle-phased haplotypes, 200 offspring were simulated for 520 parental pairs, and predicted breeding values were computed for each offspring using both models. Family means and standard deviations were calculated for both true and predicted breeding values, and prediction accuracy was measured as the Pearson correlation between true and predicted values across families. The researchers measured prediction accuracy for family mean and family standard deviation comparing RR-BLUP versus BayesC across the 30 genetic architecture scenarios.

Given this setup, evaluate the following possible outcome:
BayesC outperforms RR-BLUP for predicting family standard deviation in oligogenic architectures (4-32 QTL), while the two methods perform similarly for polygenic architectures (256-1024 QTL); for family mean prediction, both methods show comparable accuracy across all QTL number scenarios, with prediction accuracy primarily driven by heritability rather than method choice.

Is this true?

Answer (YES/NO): NO